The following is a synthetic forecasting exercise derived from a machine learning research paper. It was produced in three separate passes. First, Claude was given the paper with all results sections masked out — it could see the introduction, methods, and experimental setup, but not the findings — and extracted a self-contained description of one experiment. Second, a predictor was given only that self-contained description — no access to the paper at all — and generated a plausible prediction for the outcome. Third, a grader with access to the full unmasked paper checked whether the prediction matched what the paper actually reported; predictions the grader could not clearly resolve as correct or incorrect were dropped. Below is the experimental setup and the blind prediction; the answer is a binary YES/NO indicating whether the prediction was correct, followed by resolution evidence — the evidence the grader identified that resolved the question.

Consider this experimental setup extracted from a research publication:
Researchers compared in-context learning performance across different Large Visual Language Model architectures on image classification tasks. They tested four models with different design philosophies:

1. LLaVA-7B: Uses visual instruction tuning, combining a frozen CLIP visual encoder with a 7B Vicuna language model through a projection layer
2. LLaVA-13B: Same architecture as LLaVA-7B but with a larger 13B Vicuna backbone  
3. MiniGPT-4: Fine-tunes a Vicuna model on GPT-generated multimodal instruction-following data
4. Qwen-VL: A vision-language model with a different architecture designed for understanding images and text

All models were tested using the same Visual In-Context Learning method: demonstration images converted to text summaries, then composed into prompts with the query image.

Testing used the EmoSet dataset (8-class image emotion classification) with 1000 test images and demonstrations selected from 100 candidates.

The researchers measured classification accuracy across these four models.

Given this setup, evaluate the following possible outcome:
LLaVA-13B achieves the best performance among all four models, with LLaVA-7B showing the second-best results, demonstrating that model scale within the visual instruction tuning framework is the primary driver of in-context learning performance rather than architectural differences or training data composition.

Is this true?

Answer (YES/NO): YES